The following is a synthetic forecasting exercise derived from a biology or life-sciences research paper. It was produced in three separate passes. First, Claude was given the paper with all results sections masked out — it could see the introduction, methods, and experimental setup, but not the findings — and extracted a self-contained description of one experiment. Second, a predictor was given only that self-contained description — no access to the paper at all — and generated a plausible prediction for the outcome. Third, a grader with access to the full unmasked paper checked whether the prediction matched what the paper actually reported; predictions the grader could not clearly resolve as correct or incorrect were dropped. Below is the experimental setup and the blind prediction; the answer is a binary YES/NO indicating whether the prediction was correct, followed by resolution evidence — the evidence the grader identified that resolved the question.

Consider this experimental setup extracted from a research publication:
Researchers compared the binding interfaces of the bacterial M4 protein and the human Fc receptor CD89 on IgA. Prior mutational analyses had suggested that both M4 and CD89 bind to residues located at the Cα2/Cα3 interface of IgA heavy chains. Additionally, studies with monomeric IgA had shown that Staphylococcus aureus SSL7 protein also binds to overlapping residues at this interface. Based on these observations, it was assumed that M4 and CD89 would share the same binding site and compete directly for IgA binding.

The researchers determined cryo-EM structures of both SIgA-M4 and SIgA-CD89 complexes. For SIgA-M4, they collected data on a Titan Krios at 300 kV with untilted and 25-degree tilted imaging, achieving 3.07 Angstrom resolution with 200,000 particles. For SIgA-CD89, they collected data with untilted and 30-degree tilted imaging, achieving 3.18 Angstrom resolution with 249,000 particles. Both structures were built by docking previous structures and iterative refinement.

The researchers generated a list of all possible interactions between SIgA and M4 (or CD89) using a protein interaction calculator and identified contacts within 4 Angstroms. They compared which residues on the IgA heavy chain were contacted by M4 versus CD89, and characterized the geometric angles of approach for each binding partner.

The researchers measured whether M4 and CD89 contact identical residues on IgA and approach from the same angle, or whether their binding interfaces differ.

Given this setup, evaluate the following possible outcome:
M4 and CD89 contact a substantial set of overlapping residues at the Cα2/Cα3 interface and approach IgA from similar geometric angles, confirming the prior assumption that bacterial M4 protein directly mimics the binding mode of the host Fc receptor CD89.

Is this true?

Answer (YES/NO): NO